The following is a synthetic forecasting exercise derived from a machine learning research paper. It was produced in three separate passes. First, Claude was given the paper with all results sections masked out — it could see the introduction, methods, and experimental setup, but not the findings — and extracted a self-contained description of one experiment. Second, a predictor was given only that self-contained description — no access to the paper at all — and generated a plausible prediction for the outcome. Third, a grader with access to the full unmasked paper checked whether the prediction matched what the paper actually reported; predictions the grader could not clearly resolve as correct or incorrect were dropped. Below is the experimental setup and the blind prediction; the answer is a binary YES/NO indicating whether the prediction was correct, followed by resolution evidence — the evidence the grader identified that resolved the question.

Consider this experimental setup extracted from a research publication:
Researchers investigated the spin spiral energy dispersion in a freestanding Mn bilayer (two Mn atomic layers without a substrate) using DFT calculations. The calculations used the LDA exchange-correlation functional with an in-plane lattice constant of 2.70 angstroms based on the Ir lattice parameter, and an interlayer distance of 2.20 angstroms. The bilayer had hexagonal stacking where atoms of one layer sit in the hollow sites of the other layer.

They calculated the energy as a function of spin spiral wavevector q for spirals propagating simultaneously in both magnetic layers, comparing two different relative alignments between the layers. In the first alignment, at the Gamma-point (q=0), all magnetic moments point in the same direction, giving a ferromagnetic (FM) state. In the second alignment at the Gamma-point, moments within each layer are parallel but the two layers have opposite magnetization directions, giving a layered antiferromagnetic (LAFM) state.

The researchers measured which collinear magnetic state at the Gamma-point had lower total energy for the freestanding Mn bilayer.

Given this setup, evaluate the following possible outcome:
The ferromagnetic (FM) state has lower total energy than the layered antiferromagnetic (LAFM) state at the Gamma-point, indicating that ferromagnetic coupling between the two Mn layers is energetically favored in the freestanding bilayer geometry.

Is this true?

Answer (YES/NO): NO